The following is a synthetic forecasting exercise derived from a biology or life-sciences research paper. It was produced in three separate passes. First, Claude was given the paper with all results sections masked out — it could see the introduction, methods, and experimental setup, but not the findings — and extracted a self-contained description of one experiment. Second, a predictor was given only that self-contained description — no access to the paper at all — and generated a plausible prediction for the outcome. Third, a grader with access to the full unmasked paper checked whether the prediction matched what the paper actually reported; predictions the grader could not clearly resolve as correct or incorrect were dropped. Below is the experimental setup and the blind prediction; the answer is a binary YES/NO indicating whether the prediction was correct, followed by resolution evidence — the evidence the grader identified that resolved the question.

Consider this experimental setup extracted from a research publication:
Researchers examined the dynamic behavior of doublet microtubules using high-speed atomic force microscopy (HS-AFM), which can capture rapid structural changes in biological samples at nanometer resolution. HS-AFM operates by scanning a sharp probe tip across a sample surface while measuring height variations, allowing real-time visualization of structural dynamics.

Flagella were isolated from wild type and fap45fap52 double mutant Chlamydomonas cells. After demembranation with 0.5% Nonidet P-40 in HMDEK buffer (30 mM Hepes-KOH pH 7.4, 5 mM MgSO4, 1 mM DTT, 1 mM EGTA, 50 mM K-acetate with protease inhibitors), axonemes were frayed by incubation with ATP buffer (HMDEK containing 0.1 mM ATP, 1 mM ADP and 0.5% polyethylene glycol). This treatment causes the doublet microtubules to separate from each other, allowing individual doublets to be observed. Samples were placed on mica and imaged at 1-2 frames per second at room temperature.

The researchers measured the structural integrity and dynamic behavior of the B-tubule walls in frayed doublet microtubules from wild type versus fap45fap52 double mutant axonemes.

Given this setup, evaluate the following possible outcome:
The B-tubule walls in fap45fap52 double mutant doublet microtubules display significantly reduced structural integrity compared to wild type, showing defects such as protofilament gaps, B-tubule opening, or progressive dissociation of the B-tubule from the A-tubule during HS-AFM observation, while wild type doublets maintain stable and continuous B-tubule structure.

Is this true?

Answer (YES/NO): NO